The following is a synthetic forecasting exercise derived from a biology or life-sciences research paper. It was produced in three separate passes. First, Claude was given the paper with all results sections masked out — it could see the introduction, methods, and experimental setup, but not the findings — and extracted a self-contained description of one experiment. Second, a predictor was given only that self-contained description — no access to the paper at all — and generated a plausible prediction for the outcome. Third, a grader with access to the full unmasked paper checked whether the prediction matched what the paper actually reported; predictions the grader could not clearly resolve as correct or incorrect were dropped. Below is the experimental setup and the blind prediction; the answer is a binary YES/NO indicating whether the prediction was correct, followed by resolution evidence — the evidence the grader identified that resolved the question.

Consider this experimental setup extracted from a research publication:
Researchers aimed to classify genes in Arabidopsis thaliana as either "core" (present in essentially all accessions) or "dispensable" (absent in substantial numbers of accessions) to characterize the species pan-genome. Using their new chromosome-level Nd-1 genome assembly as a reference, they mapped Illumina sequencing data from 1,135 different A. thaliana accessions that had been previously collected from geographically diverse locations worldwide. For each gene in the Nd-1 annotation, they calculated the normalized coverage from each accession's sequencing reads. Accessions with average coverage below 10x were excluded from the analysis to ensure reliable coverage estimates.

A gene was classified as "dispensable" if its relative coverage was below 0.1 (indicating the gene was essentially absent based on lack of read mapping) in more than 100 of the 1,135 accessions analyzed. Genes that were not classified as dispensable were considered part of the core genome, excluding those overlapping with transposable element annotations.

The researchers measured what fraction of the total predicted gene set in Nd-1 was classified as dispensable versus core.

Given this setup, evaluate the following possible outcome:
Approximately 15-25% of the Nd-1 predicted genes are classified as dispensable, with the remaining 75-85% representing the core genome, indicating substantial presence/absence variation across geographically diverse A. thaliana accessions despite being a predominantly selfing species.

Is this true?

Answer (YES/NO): NO